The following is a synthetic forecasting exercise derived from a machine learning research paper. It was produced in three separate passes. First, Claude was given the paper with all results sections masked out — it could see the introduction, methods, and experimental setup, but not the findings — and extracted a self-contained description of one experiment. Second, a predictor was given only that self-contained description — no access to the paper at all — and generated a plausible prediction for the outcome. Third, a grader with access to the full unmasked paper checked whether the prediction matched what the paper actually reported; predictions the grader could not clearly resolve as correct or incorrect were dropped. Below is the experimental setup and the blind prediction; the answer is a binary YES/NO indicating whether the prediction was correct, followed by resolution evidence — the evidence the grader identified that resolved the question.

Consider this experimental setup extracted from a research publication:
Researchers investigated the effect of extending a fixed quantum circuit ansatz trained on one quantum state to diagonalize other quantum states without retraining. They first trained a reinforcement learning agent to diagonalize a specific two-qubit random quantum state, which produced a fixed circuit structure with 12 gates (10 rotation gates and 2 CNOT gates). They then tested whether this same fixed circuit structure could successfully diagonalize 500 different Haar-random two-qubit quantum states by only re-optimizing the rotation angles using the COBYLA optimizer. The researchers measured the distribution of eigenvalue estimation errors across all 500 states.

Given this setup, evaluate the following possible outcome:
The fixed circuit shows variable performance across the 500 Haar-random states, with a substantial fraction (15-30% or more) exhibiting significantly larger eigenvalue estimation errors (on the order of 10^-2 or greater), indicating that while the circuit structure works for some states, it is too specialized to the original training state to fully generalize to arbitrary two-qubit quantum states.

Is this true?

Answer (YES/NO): NO